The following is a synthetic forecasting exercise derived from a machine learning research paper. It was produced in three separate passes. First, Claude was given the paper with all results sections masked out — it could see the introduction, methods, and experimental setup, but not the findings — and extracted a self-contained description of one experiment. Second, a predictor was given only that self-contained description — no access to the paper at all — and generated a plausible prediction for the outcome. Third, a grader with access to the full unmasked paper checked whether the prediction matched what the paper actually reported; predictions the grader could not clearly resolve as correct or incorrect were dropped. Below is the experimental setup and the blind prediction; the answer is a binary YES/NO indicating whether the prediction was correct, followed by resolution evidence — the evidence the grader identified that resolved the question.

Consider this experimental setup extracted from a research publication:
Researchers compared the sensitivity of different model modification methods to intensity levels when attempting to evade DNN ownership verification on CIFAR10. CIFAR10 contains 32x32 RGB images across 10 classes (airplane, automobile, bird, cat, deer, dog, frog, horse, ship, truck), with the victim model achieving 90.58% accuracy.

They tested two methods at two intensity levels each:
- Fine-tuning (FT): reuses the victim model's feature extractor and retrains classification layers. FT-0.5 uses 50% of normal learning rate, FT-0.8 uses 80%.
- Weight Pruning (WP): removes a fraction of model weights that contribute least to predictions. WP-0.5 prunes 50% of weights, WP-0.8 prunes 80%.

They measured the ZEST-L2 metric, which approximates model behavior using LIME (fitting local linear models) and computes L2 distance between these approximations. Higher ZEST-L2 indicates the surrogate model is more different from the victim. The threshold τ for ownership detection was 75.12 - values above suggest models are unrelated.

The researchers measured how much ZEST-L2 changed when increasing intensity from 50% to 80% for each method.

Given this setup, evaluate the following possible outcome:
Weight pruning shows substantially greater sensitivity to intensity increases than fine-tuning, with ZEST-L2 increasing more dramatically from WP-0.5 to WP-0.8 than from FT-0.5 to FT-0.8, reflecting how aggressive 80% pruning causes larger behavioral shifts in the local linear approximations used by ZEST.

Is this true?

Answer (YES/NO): YES